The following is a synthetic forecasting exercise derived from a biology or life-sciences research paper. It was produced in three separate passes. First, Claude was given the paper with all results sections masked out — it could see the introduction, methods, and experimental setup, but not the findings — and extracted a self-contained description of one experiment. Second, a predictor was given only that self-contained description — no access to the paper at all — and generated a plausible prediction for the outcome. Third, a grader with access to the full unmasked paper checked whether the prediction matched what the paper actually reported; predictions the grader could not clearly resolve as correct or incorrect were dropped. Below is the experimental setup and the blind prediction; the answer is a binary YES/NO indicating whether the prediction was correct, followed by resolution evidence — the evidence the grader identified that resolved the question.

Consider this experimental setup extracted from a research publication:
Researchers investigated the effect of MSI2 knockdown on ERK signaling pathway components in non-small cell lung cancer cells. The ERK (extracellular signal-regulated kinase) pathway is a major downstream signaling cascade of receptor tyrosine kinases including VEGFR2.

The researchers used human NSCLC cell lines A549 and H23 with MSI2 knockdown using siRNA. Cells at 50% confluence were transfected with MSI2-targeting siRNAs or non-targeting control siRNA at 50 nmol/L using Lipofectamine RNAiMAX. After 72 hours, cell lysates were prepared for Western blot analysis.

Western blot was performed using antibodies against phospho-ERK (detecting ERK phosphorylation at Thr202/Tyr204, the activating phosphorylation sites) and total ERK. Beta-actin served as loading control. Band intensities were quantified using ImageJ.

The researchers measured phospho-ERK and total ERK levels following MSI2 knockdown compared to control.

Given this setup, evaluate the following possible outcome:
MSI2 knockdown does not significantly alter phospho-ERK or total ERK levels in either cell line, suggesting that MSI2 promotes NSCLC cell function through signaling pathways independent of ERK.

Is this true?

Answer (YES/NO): YES